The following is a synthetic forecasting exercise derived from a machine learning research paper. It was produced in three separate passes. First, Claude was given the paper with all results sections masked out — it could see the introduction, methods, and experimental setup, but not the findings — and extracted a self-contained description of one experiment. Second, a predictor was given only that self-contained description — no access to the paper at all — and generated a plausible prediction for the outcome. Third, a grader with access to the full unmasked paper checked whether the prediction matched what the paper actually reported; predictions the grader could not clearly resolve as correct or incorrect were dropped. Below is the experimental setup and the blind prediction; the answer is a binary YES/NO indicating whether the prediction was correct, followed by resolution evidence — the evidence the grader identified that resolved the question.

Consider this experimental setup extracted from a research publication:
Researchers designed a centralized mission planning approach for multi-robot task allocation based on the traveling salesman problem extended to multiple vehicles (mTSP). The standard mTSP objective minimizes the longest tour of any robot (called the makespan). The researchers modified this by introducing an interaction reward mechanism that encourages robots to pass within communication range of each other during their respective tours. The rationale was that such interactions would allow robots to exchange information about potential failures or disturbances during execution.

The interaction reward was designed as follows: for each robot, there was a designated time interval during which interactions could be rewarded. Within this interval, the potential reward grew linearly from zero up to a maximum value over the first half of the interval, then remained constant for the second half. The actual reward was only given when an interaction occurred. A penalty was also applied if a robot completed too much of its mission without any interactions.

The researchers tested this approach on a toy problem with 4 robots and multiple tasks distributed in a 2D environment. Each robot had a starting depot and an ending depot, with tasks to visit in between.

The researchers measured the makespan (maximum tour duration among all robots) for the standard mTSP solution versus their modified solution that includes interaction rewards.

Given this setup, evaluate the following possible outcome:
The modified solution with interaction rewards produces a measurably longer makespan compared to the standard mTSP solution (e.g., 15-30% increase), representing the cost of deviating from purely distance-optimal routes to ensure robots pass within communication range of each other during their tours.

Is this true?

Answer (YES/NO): NO